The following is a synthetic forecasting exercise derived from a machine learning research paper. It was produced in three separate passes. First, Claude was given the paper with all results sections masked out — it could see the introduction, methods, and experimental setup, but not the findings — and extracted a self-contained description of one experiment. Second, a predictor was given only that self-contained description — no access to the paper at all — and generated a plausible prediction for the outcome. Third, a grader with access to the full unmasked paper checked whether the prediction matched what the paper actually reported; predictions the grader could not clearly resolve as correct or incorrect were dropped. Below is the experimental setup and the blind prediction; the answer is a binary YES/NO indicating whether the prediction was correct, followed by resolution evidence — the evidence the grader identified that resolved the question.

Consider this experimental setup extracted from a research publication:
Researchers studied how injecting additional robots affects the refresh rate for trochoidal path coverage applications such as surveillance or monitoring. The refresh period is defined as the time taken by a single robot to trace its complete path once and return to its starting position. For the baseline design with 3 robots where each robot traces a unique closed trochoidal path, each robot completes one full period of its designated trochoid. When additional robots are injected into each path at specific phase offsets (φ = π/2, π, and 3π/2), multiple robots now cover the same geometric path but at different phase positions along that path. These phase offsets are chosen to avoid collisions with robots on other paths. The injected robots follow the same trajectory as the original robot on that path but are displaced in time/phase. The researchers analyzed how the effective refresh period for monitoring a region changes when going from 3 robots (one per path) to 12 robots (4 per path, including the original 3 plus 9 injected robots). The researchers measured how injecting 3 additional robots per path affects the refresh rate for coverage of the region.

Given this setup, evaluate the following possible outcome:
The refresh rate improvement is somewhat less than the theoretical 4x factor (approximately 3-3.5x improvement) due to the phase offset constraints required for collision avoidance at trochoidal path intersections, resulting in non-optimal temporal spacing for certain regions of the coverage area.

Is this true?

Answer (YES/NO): NO